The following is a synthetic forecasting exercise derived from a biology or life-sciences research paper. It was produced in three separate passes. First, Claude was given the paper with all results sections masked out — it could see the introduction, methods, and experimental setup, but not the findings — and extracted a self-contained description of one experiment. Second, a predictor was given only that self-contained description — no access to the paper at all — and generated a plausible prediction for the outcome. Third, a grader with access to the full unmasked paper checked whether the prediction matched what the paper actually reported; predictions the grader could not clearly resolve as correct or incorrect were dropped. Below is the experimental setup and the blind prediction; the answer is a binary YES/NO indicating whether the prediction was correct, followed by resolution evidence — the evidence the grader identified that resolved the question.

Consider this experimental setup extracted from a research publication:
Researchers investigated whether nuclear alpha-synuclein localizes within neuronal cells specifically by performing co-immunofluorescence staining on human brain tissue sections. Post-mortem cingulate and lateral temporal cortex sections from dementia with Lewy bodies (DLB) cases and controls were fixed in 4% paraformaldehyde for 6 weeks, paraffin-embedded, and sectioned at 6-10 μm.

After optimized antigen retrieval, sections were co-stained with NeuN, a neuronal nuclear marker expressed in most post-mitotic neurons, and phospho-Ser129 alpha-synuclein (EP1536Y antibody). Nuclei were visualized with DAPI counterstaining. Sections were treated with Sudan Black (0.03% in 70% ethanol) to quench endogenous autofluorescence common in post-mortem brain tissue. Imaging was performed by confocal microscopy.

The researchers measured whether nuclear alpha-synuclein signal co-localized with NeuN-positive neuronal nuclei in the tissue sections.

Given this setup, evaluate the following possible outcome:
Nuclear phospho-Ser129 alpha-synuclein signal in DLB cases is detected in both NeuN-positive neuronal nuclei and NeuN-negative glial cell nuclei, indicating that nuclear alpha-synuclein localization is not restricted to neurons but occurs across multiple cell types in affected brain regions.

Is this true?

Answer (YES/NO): YES